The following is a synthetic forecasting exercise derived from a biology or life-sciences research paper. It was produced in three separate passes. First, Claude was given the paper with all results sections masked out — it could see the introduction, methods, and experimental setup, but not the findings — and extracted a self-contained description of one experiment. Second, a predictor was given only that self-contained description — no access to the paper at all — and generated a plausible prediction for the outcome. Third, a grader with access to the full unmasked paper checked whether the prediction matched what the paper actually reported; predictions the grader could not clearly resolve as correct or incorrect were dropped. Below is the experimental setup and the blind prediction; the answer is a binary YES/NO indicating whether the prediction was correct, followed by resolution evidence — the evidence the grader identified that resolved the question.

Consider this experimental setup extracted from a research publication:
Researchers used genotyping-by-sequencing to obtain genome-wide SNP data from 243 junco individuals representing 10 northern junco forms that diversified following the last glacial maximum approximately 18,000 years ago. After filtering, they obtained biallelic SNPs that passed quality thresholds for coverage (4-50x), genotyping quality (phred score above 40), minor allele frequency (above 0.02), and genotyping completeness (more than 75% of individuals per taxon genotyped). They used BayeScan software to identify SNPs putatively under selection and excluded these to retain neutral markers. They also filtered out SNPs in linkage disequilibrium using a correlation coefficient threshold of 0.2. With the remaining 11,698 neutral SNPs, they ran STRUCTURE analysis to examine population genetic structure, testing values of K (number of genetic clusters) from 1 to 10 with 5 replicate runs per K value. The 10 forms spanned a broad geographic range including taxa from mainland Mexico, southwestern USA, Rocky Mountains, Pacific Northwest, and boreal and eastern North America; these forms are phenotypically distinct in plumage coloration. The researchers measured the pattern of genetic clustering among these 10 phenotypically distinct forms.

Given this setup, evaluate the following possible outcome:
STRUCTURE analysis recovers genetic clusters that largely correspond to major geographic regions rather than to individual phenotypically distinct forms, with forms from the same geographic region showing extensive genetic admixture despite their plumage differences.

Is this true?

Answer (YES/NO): NO